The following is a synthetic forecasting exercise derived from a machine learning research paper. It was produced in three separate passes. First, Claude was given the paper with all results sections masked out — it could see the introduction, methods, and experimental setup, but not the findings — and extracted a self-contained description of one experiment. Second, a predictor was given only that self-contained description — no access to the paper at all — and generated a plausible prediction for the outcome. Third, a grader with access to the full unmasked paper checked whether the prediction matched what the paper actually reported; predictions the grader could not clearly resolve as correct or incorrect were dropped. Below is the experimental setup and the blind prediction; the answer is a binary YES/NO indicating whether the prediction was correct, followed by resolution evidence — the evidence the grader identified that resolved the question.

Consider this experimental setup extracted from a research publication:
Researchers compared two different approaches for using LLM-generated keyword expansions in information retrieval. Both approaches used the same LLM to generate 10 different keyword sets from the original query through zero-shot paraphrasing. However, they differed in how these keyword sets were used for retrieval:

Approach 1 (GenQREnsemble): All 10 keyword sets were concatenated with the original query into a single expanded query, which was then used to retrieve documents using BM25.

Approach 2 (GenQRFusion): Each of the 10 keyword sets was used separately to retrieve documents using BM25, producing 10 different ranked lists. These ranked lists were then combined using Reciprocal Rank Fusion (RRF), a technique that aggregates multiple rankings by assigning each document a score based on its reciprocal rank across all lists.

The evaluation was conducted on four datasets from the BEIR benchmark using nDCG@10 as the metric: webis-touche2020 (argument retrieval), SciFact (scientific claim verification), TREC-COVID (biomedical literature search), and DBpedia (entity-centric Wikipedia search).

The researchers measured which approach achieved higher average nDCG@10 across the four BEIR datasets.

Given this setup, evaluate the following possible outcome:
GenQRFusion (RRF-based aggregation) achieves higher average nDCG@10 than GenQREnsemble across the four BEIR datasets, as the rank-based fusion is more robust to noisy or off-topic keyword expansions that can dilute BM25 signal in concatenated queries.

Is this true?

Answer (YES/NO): YES